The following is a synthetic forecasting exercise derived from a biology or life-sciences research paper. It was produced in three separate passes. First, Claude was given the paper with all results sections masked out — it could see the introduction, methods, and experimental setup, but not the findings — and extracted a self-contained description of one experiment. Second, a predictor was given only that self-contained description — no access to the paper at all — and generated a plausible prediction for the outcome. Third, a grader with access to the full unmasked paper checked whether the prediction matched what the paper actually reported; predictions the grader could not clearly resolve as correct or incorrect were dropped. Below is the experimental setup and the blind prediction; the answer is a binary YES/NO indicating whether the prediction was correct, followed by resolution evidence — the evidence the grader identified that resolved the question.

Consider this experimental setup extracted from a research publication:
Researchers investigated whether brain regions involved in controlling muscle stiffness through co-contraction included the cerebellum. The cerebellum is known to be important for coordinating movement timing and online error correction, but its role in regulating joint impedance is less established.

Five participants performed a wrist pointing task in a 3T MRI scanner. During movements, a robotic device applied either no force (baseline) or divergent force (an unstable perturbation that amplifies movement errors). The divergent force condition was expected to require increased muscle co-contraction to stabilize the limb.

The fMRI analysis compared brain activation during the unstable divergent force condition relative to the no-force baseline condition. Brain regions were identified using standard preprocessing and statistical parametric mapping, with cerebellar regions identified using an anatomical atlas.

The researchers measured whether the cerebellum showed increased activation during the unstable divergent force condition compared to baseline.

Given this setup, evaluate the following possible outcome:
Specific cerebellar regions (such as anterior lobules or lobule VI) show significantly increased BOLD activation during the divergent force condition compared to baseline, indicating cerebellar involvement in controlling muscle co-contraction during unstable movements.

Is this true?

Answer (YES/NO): YES